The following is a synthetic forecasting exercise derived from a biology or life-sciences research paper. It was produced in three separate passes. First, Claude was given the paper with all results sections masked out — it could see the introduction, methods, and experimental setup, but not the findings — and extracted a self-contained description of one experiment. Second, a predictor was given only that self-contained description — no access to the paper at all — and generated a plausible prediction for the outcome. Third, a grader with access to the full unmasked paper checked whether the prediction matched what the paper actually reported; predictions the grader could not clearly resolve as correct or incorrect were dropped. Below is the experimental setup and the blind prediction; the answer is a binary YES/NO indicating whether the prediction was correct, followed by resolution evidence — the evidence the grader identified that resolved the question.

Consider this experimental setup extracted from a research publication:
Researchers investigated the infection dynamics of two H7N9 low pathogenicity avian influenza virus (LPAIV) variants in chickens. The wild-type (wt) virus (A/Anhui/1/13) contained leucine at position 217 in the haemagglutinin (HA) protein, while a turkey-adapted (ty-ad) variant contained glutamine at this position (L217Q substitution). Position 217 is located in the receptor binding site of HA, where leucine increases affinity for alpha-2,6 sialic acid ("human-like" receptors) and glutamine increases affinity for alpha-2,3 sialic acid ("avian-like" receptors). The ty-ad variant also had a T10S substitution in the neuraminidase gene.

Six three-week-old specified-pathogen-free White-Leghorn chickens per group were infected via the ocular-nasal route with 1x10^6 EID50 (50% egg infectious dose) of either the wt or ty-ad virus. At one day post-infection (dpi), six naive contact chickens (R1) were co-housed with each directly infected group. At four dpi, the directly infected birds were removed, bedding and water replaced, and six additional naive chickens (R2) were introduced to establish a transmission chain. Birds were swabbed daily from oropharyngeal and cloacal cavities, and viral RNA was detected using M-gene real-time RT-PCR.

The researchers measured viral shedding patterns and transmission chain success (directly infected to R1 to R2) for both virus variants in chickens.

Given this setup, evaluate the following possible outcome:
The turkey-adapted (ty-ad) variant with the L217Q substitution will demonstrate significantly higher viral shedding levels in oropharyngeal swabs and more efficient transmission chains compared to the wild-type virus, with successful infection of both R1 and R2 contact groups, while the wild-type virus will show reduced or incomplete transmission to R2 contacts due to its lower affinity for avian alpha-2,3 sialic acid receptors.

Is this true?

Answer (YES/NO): NO